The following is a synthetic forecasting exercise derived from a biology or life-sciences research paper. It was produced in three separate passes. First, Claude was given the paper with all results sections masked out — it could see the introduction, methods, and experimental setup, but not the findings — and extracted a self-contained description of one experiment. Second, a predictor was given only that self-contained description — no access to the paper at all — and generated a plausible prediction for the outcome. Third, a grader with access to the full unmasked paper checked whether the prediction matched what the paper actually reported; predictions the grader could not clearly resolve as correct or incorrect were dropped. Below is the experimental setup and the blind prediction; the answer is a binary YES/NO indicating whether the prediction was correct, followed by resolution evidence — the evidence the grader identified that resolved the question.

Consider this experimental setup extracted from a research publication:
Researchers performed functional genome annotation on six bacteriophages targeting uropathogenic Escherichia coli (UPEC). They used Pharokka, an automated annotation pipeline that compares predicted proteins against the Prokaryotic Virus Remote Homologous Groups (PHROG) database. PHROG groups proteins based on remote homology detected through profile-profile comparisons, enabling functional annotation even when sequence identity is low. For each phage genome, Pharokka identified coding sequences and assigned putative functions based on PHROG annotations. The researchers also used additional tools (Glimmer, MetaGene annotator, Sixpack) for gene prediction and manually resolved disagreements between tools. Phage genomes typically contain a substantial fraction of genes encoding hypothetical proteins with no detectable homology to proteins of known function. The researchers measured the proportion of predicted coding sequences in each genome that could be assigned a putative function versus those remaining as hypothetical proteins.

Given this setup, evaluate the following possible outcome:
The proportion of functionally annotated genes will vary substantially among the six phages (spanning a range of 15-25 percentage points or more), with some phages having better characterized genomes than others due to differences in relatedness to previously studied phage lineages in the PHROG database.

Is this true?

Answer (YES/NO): NO